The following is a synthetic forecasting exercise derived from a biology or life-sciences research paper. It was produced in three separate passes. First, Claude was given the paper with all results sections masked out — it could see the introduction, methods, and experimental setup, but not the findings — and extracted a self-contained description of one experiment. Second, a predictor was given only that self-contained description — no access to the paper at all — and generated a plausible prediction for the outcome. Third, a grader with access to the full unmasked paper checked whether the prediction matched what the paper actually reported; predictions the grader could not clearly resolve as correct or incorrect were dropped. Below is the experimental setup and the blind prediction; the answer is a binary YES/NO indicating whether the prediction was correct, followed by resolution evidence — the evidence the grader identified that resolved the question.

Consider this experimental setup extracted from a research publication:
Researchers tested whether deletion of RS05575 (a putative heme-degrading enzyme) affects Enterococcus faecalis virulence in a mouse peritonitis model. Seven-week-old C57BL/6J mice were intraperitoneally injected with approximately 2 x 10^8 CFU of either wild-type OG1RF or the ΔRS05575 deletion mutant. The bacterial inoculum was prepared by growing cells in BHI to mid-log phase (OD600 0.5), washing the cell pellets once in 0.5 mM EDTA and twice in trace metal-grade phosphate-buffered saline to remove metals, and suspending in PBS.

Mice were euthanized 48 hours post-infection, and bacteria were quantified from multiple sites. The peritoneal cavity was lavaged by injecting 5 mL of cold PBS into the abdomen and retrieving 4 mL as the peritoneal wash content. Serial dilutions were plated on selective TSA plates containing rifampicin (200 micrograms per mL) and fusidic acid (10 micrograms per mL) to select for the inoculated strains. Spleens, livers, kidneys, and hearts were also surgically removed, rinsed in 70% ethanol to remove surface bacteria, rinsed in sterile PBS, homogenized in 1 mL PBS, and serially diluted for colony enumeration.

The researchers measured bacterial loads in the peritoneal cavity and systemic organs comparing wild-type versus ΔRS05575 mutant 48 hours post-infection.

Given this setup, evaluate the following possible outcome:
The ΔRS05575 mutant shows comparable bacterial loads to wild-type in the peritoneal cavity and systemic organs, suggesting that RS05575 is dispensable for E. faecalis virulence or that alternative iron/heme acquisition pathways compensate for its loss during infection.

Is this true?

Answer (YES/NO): NO